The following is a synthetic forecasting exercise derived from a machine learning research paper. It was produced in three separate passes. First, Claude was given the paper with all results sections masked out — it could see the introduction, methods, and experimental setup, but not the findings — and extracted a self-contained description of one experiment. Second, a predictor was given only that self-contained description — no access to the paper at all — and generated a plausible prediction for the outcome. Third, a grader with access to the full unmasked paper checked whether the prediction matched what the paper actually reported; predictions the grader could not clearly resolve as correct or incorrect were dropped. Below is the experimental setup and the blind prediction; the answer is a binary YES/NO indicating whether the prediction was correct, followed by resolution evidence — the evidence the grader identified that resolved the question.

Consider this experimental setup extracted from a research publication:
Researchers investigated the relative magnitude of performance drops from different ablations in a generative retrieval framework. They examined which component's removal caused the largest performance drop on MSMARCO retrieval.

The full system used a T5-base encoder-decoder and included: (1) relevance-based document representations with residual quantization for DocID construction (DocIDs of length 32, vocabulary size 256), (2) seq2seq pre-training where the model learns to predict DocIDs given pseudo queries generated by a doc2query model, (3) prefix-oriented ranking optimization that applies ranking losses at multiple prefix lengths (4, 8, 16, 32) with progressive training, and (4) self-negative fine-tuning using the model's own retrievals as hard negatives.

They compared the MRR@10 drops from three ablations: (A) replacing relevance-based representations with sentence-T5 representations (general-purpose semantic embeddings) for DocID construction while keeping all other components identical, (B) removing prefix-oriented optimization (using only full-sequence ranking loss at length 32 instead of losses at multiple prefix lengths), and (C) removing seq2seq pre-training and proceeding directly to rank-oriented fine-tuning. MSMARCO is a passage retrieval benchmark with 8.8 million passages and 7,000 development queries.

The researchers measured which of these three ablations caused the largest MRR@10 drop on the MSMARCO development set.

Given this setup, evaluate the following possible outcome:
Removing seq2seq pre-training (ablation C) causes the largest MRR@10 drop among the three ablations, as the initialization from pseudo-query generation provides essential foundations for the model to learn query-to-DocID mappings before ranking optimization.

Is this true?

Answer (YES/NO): NO